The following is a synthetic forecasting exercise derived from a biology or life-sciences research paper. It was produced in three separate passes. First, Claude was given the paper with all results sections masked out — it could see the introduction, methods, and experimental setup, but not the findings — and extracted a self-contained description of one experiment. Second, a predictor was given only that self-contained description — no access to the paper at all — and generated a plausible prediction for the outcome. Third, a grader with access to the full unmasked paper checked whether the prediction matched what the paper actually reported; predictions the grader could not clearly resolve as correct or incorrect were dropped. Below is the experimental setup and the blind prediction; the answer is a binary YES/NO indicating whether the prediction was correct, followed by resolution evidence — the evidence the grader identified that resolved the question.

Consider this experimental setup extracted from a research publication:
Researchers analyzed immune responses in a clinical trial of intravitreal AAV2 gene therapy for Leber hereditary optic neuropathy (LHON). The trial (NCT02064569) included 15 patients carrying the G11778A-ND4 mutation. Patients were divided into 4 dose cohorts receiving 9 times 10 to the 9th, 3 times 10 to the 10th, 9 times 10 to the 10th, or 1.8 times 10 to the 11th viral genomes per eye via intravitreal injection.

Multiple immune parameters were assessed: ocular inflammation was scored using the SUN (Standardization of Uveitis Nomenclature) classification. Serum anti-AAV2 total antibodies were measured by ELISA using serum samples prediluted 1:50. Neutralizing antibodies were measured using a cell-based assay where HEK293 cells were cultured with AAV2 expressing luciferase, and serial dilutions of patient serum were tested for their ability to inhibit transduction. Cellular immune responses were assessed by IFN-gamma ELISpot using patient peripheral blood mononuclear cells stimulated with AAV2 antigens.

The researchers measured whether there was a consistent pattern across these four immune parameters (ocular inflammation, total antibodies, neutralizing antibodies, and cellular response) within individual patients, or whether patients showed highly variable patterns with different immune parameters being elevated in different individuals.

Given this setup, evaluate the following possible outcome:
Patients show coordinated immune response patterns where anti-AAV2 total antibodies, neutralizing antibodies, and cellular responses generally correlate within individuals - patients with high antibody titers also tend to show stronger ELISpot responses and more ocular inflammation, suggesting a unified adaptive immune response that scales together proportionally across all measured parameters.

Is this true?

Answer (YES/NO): NO